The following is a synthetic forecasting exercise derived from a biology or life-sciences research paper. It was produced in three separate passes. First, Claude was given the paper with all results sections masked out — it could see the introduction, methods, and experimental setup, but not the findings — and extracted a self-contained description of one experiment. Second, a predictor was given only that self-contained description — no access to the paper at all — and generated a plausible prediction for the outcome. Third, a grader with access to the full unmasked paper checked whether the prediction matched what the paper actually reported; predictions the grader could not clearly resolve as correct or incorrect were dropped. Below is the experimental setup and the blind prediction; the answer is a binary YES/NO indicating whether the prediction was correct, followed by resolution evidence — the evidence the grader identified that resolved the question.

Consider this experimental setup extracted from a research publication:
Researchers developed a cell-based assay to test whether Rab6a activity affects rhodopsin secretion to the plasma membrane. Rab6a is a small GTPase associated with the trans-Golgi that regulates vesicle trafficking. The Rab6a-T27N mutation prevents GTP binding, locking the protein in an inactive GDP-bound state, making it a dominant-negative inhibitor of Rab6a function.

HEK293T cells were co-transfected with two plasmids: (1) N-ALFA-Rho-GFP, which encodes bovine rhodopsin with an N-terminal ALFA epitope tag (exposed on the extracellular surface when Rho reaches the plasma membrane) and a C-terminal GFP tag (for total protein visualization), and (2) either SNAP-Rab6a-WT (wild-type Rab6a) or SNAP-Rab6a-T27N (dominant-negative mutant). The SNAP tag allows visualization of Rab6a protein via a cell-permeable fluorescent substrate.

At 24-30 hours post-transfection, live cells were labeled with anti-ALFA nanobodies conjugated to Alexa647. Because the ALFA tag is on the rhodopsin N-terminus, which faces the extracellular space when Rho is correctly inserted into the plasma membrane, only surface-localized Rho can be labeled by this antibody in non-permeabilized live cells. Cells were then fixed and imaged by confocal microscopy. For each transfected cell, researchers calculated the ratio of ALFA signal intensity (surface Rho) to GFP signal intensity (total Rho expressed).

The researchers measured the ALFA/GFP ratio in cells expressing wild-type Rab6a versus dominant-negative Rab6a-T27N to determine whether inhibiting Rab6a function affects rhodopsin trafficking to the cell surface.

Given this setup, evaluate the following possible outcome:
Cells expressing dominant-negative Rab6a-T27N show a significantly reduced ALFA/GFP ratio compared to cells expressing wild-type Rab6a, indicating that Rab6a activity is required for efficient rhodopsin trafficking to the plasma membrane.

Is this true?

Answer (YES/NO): YES